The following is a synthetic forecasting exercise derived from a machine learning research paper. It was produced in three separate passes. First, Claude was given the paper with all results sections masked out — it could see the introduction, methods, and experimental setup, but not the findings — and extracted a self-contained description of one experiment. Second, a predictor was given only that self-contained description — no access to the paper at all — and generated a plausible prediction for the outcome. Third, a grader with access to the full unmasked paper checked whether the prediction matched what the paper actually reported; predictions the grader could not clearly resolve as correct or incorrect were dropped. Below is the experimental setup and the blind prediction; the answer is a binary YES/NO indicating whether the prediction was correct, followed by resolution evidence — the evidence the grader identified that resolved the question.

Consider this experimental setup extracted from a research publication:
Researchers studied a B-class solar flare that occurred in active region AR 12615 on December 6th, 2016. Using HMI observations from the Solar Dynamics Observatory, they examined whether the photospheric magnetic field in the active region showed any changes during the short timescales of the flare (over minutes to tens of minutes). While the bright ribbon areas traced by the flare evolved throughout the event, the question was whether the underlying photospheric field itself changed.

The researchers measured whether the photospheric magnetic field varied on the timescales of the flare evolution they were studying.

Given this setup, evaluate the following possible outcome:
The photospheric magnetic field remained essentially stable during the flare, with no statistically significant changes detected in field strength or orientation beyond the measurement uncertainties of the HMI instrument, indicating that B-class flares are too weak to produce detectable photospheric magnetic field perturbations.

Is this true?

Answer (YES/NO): NO